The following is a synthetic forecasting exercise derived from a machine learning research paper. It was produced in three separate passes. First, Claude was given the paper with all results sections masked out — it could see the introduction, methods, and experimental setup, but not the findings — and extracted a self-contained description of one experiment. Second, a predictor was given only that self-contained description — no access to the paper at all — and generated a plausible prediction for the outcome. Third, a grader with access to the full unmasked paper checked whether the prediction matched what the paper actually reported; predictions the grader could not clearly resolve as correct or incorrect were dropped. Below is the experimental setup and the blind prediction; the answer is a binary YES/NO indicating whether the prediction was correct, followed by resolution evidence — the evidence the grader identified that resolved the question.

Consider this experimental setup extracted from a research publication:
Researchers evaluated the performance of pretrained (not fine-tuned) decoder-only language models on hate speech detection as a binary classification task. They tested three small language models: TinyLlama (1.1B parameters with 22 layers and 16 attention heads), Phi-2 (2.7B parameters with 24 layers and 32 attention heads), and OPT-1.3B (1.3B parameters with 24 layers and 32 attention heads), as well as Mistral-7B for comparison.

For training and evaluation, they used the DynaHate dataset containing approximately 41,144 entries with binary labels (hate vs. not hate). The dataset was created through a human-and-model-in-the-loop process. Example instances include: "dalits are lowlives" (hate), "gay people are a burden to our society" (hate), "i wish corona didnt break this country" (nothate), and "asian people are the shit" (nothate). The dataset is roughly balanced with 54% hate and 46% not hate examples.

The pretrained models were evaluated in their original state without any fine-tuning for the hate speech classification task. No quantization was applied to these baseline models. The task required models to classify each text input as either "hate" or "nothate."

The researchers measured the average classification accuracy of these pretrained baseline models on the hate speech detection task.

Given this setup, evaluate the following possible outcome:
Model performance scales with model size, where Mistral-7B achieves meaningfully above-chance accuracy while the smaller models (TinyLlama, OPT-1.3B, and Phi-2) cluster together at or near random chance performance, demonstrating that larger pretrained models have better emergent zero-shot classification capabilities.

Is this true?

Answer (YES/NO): NO